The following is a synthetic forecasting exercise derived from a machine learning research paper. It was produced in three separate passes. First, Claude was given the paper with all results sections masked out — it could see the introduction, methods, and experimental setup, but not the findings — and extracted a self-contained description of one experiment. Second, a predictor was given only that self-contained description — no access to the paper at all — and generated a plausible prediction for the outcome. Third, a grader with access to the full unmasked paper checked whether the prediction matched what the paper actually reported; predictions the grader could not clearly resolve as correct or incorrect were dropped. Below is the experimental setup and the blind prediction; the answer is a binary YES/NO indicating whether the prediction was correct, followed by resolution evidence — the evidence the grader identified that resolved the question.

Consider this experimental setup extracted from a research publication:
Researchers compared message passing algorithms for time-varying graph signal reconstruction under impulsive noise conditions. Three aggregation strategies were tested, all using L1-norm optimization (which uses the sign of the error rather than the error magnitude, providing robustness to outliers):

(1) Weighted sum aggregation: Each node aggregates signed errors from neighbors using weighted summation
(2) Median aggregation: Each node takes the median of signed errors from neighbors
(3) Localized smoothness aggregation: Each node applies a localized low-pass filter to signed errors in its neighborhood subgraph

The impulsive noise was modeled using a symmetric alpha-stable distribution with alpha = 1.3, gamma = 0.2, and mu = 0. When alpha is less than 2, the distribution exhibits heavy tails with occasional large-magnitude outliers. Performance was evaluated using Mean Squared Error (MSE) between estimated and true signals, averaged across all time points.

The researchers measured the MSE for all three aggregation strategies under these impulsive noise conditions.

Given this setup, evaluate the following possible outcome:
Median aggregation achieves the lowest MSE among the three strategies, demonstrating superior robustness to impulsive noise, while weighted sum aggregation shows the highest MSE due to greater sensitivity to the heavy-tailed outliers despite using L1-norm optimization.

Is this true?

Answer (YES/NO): NO